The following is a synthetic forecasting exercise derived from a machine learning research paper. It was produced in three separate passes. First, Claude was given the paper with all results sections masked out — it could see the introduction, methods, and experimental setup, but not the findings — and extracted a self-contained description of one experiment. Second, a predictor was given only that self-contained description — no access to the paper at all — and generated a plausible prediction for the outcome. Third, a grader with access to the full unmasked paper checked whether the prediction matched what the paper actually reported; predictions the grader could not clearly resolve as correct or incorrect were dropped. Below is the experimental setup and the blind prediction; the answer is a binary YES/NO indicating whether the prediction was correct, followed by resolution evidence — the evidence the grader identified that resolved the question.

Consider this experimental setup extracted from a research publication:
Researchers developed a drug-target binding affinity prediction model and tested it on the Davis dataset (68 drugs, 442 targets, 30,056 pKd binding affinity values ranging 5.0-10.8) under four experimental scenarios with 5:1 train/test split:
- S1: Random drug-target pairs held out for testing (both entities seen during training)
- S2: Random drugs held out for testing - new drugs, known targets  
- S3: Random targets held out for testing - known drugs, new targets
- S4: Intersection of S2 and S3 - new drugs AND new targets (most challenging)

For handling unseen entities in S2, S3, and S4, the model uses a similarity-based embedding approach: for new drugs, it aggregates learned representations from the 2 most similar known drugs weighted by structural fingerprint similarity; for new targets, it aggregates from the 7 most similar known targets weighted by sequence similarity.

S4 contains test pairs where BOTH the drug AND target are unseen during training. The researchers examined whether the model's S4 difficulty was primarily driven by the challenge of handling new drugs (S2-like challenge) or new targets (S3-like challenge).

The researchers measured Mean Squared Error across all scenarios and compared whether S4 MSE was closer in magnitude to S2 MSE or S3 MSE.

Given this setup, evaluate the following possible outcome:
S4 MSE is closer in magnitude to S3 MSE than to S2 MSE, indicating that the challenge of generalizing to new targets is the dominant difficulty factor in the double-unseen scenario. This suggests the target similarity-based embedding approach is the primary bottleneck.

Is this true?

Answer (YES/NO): NO